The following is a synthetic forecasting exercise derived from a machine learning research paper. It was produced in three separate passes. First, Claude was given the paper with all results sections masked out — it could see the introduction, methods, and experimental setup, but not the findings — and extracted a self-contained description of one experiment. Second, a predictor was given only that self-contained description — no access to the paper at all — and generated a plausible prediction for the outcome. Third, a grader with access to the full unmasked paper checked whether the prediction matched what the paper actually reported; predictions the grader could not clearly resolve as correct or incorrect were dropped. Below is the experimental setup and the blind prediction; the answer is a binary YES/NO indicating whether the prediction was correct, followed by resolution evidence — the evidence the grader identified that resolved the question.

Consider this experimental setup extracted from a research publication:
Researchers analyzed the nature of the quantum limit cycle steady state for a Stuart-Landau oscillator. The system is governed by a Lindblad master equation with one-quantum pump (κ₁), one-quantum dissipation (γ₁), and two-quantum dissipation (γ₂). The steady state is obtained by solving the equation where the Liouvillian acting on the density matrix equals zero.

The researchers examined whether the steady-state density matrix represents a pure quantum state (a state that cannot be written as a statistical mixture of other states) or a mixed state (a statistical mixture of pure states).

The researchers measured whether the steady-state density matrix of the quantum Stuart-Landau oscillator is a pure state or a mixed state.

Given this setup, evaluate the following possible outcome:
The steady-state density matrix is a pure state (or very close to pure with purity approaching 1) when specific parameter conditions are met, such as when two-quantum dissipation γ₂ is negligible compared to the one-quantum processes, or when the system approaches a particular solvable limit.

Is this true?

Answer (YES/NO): NO